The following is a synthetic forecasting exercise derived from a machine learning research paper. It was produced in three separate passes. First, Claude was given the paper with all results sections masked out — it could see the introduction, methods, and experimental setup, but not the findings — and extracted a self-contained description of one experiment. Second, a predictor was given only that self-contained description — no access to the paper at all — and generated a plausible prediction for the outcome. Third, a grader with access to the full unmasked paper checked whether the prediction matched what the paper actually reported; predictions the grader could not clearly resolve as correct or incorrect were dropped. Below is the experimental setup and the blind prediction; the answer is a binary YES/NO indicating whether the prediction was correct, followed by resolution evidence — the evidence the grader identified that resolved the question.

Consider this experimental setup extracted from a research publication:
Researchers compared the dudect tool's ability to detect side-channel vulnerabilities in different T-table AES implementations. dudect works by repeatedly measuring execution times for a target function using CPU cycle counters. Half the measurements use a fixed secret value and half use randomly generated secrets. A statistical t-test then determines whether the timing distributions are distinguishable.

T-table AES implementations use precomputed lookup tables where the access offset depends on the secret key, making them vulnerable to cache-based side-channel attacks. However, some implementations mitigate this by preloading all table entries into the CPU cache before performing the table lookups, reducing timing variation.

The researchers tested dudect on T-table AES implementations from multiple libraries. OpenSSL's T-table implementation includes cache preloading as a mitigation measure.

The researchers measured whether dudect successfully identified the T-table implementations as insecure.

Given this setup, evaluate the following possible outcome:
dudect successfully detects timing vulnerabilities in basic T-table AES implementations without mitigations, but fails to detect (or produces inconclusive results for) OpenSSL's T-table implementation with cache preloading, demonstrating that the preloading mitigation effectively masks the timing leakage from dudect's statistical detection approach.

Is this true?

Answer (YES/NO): YES